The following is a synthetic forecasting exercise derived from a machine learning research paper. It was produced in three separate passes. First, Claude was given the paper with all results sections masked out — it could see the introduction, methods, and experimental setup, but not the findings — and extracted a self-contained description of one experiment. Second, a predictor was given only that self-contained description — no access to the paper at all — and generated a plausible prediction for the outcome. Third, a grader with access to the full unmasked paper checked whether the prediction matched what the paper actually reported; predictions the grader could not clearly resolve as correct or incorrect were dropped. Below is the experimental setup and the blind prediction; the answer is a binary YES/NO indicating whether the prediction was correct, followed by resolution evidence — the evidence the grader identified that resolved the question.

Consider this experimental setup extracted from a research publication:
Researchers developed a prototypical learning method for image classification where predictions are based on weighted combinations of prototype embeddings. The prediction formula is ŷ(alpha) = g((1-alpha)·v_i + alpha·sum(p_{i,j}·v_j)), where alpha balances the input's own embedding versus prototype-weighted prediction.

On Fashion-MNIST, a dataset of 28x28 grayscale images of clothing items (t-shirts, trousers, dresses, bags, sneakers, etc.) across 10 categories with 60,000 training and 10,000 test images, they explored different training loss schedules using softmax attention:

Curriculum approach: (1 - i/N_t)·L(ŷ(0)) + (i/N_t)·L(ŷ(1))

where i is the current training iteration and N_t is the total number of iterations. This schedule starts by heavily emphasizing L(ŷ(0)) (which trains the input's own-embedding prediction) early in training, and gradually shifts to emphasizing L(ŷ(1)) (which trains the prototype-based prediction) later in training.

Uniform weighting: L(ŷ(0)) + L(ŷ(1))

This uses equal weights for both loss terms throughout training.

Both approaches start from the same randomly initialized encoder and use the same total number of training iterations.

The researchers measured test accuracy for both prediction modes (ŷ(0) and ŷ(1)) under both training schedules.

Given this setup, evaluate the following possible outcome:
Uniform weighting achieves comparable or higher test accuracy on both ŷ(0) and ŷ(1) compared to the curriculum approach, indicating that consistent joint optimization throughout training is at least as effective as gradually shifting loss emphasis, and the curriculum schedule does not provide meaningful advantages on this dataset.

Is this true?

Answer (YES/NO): YES